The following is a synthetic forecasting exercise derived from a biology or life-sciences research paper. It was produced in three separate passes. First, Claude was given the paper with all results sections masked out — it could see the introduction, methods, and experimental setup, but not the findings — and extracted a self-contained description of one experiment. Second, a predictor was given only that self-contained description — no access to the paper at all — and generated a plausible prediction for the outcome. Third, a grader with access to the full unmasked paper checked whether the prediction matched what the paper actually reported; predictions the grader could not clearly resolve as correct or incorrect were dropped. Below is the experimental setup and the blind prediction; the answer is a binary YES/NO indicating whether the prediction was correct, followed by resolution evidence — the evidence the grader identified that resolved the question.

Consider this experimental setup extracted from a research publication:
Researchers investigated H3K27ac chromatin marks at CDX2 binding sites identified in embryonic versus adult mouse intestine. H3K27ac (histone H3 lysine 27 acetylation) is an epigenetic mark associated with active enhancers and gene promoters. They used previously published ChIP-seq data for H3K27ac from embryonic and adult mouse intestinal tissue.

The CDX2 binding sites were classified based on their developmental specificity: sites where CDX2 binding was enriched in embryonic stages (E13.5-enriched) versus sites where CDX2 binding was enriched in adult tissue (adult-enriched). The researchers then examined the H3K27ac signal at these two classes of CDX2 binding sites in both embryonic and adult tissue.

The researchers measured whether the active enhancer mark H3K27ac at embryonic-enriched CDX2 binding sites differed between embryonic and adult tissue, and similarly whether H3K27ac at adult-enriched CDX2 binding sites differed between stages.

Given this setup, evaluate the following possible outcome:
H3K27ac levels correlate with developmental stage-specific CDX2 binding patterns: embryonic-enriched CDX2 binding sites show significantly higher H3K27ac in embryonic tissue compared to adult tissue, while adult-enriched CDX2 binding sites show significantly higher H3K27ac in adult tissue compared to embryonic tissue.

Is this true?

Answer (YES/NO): YES